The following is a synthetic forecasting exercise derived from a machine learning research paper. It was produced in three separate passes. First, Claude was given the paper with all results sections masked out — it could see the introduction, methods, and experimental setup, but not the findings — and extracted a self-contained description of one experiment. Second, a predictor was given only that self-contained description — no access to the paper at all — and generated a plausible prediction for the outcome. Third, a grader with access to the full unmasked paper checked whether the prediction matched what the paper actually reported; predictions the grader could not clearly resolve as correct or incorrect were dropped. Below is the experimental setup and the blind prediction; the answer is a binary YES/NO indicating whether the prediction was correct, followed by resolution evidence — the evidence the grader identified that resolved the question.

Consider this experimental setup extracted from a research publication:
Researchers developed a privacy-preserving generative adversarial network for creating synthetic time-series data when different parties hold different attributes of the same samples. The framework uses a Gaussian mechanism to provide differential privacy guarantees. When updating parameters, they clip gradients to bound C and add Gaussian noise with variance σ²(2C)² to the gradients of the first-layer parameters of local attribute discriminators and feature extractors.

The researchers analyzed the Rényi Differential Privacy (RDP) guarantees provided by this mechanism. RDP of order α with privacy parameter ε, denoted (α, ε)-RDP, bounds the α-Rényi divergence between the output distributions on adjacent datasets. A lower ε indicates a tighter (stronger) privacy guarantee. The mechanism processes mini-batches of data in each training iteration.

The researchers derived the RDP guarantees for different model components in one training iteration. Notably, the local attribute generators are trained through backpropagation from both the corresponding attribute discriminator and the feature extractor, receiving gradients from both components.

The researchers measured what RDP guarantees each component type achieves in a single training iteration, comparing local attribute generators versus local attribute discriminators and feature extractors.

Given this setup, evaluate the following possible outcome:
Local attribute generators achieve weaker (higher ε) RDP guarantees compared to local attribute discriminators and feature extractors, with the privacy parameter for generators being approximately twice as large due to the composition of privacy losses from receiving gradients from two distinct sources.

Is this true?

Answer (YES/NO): YES